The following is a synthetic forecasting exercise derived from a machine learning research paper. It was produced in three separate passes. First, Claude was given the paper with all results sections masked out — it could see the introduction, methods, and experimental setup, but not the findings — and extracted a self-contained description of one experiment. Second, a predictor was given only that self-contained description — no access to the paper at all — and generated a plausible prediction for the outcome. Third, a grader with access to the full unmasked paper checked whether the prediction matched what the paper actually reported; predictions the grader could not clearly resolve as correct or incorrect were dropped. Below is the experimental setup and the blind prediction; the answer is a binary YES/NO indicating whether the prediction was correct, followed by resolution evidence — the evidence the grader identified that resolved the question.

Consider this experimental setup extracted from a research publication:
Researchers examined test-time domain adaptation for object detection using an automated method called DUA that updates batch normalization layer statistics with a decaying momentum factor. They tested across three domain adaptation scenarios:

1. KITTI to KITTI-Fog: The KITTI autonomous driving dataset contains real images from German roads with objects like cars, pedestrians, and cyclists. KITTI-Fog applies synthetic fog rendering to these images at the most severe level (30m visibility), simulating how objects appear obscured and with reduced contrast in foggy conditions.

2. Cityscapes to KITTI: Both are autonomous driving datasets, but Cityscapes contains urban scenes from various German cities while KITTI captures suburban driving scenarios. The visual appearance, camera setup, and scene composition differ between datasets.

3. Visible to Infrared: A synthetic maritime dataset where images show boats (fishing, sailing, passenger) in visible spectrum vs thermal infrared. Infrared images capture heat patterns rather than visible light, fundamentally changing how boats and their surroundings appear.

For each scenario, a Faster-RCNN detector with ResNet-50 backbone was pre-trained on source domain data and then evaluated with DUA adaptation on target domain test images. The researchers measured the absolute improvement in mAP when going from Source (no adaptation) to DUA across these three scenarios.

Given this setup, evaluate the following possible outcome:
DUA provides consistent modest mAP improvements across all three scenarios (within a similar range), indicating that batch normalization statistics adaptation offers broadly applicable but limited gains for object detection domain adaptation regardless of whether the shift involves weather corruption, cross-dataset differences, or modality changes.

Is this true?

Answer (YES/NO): NO